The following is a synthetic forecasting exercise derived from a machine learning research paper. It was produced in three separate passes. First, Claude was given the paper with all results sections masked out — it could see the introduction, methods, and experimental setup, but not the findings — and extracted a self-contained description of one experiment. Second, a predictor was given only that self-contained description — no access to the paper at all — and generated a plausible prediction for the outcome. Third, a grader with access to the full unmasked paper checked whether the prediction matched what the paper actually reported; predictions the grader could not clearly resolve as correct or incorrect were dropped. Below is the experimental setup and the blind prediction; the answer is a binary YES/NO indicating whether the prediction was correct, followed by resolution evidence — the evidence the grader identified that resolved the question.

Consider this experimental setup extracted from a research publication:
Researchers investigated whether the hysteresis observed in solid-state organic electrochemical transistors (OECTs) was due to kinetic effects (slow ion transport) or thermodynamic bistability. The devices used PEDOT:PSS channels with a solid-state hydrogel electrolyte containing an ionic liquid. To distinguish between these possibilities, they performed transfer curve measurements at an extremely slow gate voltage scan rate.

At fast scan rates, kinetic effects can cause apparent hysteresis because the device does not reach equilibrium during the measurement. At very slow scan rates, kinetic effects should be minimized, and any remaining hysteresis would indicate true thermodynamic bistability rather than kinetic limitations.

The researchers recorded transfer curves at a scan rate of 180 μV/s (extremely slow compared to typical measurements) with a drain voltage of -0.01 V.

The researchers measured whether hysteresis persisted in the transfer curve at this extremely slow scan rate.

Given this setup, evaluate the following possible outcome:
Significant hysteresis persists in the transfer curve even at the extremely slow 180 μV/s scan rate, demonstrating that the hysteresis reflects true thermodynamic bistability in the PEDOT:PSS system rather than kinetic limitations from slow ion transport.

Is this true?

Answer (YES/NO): YES